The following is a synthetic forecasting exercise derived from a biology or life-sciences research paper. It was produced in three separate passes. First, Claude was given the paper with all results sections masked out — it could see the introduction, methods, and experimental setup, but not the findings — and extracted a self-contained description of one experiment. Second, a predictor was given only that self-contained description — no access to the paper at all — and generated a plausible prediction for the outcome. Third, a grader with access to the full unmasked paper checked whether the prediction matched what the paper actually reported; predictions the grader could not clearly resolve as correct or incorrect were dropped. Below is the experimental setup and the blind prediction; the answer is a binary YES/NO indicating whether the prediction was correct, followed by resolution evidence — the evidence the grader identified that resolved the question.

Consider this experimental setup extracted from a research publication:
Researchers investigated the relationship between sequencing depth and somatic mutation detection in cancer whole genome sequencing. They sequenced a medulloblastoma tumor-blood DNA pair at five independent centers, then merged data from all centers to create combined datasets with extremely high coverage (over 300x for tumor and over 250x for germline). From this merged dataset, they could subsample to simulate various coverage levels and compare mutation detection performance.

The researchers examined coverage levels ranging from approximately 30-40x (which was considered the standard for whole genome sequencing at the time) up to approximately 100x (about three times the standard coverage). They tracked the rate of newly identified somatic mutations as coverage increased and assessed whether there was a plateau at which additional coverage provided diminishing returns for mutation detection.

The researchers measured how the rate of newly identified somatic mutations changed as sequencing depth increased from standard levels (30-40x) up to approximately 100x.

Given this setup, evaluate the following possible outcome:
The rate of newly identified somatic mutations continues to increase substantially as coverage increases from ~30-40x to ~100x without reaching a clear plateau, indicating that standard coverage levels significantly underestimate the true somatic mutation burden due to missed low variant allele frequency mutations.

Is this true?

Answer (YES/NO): NO